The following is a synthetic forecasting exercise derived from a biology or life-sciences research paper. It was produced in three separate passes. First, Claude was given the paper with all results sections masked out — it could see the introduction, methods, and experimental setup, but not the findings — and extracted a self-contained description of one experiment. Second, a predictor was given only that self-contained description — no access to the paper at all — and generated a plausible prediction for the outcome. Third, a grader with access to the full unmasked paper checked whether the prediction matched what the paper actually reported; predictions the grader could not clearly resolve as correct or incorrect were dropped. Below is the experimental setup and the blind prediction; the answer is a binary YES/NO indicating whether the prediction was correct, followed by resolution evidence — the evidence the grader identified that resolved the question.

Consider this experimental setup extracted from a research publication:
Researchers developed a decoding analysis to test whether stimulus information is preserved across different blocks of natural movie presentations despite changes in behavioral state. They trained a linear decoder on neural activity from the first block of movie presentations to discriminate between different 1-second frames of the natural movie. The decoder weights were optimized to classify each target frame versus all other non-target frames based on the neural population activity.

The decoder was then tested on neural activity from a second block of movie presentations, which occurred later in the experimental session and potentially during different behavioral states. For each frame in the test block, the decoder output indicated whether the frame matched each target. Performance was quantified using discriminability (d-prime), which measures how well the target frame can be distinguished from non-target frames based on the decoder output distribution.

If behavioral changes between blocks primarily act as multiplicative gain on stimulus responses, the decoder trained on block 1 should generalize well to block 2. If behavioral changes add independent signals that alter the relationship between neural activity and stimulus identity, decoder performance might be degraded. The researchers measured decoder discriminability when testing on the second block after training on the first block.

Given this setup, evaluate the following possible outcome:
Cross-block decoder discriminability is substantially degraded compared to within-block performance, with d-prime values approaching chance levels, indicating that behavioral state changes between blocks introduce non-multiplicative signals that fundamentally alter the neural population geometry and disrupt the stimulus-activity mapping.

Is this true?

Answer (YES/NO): YES